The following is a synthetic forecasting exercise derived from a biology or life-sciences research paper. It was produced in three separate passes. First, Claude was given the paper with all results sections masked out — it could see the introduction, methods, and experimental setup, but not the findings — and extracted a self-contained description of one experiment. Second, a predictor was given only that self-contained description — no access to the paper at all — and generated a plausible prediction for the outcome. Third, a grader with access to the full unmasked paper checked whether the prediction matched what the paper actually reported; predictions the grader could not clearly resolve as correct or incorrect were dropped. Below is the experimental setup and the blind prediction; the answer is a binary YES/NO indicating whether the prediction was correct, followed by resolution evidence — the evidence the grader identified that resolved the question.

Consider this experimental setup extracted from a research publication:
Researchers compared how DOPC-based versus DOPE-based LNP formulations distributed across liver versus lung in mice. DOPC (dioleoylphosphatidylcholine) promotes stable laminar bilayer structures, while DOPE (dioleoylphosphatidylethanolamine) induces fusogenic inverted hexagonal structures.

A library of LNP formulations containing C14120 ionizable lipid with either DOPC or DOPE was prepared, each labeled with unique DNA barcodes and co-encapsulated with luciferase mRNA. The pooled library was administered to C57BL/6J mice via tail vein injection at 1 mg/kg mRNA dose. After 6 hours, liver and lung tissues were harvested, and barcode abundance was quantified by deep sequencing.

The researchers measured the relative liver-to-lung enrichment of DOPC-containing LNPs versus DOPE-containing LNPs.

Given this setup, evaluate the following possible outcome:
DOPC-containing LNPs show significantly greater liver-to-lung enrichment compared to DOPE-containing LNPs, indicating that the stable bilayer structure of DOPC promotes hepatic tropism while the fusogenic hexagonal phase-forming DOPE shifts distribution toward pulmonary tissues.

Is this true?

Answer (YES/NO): NO